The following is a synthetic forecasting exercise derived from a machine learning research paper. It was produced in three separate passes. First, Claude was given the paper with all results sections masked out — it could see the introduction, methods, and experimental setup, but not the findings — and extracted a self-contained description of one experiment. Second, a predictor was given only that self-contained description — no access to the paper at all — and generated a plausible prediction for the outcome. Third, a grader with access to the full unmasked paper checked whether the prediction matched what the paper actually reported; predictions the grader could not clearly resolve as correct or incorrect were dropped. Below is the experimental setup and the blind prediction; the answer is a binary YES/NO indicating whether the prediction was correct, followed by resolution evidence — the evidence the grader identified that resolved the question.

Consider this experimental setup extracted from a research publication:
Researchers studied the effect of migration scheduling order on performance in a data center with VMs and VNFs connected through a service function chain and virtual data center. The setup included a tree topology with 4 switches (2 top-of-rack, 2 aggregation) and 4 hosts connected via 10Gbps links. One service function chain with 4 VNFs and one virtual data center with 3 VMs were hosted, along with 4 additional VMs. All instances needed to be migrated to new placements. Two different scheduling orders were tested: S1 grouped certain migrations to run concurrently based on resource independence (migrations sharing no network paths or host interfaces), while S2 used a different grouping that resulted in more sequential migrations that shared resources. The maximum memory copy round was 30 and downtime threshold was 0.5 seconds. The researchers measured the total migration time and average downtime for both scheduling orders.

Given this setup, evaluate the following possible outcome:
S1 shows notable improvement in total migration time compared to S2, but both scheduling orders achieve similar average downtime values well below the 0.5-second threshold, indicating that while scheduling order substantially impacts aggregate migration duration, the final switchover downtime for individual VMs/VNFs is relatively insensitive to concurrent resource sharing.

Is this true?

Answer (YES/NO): NO